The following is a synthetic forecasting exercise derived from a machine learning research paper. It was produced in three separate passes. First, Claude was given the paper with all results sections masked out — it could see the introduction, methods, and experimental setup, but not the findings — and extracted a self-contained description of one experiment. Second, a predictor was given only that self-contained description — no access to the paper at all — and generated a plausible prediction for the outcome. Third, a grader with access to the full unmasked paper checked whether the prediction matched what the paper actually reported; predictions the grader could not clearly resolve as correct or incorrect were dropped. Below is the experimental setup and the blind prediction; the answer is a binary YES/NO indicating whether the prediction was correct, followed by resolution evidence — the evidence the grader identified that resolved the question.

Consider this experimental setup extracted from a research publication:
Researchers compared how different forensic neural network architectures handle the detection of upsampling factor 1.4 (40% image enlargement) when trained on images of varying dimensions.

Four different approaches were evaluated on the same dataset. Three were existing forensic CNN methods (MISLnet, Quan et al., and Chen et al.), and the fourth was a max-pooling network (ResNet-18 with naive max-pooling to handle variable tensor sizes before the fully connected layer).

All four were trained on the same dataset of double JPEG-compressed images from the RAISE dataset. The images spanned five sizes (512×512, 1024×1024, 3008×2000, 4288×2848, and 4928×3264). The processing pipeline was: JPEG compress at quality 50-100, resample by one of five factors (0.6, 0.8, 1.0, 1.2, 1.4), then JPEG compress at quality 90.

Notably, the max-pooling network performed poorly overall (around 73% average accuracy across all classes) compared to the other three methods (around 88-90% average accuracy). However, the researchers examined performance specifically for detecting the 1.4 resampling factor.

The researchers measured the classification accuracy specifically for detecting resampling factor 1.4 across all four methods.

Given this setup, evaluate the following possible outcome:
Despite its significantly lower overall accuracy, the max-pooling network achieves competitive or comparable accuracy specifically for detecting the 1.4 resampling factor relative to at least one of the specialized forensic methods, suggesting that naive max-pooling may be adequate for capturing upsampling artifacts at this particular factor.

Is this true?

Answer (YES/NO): YES